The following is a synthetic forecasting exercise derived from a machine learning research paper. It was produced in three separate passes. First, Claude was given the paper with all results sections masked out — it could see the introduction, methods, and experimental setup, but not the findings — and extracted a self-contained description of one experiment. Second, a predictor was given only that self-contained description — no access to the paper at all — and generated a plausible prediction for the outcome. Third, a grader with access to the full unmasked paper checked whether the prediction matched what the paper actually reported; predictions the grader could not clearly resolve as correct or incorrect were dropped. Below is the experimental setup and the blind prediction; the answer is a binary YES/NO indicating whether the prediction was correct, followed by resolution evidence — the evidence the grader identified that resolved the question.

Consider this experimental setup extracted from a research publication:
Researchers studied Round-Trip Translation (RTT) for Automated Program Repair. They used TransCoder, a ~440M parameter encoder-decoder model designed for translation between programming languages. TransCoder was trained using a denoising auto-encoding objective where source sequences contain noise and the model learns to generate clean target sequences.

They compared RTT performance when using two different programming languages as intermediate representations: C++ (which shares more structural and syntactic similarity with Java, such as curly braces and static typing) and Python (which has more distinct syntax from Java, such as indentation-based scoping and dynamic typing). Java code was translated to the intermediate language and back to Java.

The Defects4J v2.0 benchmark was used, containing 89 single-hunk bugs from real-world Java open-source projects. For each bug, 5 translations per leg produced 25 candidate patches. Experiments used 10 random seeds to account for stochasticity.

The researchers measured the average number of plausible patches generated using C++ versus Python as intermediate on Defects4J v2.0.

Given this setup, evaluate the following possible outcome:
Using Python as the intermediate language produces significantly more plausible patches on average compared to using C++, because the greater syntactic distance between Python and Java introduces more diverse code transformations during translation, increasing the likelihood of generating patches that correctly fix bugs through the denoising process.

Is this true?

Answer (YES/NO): NO